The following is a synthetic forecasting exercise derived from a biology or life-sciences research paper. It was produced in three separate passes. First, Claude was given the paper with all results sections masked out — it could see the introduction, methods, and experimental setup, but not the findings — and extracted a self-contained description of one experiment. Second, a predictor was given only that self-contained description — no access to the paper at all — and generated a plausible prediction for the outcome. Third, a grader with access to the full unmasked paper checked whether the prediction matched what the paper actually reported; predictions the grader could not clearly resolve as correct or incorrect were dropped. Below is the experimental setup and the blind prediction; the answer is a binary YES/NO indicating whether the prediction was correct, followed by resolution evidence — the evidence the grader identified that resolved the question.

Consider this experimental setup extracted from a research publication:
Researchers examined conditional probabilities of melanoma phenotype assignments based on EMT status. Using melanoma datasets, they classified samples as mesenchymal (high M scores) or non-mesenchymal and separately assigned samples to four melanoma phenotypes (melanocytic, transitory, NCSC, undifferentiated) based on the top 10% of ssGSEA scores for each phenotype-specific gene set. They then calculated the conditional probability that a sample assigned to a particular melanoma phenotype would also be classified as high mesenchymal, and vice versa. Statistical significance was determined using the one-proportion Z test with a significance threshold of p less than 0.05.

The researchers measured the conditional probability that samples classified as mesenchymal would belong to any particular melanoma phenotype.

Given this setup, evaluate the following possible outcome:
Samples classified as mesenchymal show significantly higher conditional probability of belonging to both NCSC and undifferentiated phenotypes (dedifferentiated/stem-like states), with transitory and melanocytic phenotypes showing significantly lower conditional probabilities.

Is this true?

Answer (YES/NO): NO